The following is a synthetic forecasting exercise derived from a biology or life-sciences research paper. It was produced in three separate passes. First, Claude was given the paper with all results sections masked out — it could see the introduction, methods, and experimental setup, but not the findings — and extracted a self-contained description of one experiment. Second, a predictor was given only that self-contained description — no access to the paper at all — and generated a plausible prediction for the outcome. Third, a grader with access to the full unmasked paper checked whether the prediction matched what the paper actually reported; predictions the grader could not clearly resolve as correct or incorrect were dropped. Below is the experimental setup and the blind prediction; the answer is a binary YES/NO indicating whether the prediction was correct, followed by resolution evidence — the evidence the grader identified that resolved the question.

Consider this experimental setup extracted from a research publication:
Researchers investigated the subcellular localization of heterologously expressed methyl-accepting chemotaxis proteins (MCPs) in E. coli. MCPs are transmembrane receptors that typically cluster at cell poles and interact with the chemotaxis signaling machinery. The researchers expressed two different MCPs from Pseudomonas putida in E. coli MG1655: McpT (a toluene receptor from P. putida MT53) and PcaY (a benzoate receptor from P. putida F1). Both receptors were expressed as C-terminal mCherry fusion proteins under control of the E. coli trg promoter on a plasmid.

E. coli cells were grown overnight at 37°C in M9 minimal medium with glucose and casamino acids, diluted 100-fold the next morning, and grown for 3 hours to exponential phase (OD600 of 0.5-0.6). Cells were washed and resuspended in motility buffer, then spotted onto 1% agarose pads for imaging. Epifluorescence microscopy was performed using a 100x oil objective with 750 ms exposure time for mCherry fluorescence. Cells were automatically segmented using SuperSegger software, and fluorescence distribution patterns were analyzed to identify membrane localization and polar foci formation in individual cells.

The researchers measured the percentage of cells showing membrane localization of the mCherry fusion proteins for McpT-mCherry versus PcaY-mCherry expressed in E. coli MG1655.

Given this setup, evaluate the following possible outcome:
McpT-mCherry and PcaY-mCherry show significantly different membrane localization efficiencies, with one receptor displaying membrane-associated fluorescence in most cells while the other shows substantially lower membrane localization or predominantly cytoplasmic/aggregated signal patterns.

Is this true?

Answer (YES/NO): YES